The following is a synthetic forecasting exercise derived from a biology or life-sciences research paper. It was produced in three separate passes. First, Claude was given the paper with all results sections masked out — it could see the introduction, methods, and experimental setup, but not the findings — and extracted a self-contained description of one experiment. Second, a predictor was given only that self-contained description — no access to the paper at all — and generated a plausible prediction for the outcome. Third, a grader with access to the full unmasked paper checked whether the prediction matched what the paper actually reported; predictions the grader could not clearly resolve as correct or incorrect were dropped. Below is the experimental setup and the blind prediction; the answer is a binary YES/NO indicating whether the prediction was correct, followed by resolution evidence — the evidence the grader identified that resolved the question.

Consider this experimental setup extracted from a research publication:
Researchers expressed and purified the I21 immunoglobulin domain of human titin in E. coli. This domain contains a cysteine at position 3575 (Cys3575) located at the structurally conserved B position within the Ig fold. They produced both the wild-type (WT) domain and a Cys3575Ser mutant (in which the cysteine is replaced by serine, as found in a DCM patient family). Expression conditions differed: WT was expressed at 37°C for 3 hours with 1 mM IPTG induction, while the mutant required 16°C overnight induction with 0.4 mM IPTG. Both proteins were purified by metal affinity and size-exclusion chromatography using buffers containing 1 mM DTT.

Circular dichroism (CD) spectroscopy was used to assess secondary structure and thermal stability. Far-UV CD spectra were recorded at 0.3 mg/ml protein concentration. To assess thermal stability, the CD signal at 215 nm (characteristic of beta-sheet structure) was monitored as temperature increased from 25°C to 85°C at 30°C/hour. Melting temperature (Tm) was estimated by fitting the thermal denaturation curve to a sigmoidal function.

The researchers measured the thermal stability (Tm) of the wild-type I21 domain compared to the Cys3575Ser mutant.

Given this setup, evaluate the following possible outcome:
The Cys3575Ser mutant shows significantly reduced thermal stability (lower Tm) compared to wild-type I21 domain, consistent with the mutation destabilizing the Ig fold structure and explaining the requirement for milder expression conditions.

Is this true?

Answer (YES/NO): YES